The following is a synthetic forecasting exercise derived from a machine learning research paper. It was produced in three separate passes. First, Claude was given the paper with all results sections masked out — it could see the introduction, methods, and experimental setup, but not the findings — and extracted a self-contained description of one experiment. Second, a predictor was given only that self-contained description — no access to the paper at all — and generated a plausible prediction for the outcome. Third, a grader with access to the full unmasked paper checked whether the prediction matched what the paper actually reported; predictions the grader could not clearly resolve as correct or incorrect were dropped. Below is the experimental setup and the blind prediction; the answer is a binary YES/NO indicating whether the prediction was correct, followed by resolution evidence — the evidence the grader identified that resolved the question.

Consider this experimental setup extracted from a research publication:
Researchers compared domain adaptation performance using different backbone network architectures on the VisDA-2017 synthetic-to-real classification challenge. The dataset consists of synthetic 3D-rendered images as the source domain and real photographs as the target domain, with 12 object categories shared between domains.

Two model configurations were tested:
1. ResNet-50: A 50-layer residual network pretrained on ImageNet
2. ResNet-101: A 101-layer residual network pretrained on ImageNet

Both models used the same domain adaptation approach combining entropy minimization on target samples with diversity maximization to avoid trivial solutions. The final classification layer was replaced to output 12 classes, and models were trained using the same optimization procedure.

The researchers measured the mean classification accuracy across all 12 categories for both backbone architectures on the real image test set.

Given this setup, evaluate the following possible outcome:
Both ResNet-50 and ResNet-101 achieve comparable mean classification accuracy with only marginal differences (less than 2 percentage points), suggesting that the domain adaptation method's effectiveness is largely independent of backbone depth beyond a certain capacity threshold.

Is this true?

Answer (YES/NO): NO